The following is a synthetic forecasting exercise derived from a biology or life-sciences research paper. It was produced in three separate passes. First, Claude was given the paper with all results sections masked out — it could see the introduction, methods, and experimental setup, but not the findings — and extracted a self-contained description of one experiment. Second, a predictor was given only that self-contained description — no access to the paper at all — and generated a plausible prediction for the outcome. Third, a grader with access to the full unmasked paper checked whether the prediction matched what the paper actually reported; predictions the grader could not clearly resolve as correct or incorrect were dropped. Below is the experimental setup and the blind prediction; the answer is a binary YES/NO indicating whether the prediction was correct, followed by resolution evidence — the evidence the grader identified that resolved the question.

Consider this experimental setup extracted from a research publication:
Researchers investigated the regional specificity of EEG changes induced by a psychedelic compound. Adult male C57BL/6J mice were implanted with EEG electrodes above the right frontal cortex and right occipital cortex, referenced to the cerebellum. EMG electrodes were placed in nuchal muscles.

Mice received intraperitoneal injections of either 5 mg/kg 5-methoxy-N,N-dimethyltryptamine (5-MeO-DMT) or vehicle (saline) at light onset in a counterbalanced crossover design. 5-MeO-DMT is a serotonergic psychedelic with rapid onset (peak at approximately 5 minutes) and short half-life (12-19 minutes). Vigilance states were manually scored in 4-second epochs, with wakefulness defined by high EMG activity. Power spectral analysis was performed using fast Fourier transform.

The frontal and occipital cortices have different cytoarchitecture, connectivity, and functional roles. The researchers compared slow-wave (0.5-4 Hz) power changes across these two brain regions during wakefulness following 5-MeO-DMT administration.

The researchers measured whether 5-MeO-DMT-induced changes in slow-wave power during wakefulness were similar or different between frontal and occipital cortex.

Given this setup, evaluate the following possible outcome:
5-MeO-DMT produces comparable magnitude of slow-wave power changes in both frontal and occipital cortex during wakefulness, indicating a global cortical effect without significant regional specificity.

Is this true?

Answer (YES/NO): NO